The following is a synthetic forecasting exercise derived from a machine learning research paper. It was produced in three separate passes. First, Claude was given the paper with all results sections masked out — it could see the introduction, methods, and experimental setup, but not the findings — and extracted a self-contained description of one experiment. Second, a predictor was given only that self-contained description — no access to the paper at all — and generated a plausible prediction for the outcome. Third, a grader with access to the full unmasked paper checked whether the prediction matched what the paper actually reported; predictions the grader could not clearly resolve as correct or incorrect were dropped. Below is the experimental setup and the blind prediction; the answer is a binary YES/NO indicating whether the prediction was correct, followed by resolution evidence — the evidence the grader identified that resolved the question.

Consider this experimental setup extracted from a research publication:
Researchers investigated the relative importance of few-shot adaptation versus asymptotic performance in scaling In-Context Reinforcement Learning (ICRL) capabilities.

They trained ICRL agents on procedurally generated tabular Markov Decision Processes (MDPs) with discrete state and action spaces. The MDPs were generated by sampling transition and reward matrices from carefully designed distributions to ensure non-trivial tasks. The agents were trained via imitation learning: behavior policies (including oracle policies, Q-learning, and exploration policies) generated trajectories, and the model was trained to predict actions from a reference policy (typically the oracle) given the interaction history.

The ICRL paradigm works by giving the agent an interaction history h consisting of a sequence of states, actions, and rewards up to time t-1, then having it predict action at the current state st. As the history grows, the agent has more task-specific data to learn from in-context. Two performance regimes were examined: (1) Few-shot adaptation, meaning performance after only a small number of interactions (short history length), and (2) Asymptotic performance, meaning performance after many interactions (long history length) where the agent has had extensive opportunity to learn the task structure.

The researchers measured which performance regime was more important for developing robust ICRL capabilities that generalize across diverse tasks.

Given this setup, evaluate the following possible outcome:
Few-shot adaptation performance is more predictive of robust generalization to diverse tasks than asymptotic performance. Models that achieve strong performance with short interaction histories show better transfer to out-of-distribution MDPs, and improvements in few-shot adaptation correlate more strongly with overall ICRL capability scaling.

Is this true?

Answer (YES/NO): NO